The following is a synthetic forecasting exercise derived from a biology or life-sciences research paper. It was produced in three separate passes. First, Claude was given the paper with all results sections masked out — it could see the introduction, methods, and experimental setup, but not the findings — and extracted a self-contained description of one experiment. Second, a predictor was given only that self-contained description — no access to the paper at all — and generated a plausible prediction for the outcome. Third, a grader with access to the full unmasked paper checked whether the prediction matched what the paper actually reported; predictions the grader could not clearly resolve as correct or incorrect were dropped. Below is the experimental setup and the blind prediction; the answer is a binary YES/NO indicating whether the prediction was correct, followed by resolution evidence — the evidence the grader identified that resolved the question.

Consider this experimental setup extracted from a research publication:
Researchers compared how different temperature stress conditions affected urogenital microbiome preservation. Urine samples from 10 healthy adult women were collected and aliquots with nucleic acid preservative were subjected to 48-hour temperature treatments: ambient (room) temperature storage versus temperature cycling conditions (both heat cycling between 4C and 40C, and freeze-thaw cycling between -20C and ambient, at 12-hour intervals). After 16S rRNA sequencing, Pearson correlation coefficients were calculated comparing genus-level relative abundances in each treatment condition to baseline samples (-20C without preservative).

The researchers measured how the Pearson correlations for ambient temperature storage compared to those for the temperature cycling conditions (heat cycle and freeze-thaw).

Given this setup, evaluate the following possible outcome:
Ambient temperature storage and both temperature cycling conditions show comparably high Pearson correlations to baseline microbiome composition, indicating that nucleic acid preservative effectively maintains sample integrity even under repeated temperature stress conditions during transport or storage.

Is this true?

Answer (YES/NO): NO